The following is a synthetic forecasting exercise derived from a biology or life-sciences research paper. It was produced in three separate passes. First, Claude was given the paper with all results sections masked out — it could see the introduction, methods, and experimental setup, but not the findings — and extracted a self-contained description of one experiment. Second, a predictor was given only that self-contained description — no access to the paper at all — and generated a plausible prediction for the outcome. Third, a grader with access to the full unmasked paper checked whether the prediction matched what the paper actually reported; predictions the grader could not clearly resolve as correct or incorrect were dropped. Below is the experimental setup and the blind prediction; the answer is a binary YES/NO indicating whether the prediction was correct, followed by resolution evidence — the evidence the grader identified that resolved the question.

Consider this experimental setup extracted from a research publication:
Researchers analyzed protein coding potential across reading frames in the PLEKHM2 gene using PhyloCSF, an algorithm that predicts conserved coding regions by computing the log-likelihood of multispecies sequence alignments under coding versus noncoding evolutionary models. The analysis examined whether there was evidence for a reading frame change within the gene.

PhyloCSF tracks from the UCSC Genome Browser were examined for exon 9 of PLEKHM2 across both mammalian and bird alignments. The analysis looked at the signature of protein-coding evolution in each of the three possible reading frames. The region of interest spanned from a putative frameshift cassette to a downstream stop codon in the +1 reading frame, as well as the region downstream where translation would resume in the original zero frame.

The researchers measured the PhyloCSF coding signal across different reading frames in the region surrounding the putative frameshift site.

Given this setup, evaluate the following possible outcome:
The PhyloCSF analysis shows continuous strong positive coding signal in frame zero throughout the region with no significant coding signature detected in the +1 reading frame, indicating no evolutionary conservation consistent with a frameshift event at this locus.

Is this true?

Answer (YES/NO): NO